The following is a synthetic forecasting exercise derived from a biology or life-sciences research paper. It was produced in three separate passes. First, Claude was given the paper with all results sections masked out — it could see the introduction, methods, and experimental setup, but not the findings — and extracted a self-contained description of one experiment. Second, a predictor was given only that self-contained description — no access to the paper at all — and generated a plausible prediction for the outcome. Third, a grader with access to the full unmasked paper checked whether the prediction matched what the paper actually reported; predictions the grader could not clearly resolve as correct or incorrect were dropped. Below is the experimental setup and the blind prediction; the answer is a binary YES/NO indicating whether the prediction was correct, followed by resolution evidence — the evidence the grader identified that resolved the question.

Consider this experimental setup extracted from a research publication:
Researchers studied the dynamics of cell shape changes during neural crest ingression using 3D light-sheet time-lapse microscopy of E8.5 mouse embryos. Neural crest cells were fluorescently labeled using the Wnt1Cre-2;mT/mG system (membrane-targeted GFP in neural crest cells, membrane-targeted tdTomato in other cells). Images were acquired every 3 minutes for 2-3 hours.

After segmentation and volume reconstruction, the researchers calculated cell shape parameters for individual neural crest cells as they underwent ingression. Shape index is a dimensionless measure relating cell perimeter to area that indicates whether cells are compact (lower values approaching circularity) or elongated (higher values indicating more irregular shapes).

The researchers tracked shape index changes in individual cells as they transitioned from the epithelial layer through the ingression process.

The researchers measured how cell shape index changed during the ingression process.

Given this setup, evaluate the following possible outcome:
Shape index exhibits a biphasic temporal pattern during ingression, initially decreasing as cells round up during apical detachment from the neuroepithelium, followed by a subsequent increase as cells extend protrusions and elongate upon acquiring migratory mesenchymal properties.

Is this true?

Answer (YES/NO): NO